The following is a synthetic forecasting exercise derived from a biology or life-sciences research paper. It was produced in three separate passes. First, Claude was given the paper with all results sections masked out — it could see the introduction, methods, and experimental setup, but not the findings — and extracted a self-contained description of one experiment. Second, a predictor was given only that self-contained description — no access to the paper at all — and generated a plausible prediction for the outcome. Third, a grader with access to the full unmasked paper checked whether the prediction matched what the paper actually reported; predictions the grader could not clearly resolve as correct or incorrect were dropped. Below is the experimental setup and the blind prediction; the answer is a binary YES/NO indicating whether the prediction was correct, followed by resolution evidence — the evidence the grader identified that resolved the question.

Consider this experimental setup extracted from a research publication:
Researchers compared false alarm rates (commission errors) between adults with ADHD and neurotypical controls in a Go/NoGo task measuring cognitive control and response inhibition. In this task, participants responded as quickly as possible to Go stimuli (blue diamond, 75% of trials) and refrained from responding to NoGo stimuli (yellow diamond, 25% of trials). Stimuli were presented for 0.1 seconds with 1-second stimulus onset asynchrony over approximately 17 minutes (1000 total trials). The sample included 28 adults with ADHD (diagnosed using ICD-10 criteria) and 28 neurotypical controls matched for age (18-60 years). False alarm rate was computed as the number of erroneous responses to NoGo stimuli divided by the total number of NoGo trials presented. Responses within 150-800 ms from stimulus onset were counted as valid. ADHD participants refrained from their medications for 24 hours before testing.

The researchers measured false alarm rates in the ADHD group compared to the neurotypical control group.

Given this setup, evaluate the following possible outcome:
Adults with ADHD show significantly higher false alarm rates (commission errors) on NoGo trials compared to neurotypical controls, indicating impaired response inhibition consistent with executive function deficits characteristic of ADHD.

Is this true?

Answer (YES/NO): YES